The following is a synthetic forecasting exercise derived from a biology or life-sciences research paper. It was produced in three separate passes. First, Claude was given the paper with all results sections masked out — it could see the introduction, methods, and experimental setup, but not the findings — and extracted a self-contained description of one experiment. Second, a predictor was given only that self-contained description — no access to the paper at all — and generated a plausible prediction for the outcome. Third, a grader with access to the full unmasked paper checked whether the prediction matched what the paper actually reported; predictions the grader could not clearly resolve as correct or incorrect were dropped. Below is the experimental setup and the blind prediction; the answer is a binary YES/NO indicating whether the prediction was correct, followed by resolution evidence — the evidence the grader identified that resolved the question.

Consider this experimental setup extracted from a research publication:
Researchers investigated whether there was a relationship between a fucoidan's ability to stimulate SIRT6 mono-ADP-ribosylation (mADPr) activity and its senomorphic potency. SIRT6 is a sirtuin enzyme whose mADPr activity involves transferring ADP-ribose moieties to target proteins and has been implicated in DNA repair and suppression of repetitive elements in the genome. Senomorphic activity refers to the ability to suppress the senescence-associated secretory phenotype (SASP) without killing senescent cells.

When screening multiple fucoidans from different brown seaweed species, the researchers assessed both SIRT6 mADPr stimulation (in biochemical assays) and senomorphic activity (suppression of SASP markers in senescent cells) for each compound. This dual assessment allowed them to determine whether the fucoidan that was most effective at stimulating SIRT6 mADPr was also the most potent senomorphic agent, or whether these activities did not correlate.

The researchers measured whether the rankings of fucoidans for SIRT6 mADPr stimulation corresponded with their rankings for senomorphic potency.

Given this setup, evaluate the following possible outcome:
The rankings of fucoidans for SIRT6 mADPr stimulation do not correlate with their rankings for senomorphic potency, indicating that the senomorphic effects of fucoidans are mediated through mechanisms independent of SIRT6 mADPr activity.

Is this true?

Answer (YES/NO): NO